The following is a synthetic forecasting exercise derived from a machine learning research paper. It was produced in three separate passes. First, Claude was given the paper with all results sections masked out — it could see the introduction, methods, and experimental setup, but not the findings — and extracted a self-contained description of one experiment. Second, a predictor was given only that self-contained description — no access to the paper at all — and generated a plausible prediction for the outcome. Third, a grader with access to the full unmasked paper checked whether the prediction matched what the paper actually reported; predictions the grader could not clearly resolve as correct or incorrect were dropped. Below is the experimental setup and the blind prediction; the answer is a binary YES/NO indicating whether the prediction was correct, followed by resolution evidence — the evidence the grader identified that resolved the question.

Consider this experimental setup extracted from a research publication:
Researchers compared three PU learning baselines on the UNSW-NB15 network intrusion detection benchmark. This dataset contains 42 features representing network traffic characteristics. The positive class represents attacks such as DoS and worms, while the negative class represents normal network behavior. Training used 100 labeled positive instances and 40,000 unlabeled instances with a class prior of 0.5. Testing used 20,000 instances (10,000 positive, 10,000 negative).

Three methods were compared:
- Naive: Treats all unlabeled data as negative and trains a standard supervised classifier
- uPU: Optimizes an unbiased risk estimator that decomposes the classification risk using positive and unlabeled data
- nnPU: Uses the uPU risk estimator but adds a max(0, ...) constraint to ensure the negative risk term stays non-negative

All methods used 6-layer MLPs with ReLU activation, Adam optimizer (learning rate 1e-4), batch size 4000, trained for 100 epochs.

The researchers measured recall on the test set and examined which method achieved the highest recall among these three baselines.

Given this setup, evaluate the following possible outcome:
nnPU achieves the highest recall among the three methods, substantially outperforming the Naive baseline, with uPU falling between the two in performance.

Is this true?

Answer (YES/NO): NO